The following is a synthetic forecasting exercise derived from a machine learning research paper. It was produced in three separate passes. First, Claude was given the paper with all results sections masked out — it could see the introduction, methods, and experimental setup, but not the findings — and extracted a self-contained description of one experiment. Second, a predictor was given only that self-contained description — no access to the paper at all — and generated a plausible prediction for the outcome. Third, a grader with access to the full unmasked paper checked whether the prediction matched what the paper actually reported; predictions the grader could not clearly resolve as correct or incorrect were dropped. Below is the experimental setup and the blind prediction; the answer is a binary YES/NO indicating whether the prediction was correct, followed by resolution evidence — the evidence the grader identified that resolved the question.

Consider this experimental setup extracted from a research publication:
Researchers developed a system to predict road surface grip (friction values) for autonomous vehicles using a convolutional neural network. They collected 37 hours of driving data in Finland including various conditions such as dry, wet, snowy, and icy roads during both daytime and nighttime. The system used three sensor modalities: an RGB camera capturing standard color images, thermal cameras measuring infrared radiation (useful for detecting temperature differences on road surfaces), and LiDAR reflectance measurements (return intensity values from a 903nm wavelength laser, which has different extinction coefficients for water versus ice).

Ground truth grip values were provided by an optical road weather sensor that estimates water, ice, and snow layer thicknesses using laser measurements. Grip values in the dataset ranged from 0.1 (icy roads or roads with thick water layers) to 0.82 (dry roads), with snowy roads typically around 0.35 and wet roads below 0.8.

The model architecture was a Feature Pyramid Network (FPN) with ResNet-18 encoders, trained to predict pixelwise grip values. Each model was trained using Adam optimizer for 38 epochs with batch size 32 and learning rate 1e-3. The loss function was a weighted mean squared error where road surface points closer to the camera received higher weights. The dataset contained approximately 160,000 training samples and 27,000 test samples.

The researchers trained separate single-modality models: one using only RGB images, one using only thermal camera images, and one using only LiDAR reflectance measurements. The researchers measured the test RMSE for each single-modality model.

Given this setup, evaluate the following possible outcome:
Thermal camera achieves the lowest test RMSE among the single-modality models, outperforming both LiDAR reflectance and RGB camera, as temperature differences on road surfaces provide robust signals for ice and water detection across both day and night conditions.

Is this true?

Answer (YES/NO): NO